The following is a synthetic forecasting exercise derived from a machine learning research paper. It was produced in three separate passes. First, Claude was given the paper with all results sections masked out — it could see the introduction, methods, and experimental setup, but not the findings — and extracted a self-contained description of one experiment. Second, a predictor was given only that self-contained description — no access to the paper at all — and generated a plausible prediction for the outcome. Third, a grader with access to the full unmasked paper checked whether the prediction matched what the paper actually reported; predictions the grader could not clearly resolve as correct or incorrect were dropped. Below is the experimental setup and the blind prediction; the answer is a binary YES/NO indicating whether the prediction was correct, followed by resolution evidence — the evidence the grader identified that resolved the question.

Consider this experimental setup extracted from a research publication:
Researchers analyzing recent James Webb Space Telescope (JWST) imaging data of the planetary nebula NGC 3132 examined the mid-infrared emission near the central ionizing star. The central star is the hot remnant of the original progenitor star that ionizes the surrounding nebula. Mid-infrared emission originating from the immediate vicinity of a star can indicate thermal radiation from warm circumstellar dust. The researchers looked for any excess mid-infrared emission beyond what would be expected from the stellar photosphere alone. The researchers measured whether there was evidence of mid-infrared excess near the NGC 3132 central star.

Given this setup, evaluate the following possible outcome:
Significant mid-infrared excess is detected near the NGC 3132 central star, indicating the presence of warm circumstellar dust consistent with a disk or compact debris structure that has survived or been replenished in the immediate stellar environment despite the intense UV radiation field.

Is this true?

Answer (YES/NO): YES